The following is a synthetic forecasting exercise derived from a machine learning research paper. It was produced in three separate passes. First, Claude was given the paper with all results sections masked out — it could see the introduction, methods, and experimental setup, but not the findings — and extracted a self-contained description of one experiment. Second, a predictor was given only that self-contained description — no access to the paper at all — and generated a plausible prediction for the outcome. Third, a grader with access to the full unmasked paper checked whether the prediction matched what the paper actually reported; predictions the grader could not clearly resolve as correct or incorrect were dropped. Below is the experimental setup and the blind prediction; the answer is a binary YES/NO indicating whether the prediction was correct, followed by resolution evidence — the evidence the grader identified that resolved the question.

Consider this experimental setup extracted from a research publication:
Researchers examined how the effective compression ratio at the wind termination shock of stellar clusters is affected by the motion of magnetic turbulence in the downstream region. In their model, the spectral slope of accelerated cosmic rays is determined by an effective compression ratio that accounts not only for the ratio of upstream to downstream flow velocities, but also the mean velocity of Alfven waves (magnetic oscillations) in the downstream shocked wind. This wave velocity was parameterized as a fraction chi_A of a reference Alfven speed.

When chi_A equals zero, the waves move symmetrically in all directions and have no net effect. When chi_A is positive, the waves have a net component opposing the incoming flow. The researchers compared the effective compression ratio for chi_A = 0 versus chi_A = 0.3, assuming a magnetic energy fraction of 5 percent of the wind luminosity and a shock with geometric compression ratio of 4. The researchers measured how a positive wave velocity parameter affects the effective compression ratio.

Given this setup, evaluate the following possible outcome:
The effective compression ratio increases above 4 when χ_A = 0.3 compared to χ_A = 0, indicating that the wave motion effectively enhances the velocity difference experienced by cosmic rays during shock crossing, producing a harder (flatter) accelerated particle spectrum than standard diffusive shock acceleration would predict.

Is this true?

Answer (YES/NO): NO